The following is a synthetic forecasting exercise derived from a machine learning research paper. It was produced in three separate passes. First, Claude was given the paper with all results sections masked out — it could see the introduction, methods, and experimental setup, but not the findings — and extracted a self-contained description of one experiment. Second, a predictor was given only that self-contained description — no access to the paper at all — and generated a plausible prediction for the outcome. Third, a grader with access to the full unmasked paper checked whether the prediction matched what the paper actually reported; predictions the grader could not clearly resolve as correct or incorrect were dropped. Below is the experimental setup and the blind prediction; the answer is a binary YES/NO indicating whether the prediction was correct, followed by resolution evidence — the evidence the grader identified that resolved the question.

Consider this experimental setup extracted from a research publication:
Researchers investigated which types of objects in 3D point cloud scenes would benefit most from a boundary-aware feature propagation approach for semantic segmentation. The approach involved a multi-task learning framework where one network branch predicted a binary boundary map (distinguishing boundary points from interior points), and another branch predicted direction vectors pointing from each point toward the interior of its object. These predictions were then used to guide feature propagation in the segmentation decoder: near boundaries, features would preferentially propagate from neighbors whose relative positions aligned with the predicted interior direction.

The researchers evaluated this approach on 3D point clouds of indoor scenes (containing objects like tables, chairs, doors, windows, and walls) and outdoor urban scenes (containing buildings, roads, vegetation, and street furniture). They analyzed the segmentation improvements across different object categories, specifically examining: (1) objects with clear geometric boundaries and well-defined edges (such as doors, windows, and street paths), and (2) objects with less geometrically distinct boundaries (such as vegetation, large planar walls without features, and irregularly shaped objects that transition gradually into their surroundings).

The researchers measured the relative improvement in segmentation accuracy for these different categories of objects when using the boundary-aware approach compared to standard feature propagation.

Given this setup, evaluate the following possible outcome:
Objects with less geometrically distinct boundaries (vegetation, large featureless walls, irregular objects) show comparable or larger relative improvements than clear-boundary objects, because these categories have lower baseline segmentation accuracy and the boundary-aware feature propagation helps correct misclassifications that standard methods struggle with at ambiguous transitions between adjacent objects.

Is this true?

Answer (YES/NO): NO